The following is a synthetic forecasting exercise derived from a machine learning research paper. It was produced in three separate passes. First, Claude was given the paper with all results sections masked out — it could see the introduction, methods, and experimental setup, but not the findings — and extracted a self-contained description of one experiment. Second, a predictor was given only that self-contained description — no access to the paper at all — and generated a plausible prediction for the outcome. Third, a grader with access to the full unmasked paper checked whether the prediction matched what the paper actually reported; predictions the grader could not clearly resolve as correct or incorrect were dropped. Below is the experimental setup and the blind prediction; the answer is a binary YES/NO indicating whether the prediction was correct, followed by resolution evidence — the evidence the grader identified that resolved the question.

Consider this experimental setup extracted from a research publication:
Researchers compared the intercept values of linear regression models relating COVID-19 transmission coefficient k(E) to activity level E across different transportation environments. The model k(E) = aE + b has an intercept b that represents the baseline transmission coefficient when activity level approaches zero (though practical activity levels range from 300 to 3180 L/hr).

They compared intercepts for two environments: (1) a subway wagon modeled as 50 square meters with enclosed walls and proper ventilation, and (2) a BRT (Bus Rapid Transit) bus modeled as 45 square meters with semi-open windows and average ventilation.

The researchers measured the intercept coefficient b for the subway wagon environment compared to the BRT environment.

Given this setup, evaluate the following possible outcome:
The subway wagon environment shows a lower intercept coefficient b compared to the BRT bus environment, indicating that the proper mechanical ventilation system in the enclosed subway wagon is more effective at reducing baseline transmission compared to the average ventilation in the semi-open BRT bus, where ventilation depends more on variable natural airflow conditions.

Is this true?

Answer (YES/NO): NO